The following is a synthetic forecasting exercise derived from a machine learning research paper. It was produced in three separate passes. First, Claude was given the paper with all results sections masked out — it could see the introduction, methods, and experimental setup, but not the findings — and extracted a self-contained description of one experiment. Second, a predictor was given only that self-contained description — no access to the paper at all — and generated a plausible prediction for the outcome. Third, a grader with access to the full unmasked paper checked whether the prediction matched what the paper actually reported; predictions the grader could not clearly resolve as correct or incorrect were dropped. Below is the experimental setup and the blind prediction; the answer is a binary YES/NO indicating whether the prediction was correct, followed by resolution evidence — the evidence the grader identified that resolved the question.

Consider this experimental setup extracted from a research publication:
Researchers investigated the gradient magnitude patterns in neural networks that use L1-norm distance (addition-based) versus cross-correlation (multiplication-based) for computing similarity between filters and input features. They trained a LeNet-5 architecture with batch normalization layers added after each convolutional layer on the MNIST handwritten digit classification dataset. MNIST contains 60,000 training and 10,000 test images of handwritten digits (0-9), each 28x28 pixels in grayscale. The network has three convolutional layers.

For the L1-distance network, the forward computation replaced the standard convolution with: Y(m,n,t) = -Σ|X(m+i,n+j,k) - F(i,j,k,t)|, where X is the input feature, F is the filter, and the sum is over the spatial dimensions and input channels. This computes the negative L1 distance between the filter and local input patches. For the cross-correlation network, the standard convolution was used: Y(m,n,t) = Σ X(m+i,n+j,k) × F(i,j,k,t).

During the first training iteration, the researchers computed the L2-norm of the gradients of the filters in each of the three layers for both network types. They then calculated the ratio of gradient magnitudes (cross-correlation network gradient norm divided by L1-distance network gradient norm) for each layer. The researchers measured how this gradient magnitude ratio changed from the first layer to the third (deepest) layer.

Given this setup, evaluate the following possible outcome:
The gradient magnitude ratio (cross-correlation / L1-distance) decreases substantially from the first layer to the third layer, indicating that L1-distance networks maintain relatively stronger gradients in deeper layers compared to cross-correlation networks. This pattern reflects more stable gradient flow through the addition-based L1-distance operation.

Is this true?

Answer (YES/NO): YES